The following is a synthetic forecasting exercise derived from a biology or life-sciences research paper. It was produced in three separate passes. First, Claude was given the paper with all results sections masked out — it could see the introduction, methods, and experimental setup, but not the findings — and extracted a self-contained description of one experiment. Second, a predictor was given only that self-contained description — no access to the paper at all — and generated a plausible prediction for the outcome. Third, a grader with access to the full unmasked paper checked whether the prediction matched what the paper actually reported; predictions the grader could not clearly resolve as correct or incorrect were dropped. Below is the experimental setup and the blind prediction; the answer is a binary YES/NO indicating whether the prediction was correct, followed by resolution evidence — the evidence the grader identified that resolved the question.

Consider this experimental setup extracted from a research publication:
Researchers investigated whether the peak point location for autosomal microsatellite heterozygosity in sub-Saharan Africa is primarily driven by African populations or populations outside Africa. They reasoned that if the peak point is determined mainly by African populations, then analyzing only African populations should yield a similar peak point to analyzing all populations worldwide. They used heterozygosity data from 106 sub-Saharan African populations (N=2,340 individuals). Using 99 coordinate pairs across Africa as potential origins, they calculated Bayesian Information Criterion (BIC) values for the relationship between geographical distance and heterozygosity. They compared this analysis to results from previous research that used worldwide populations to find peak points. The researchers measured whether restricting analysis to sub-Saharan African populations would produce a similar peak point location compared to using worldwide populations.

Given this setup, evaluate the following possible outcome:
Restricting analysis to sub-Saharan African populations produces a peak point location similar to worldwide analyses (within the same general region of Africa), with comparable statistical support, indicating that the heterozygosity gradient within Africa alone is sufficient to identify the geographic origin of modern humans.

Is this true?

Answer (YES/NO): YES